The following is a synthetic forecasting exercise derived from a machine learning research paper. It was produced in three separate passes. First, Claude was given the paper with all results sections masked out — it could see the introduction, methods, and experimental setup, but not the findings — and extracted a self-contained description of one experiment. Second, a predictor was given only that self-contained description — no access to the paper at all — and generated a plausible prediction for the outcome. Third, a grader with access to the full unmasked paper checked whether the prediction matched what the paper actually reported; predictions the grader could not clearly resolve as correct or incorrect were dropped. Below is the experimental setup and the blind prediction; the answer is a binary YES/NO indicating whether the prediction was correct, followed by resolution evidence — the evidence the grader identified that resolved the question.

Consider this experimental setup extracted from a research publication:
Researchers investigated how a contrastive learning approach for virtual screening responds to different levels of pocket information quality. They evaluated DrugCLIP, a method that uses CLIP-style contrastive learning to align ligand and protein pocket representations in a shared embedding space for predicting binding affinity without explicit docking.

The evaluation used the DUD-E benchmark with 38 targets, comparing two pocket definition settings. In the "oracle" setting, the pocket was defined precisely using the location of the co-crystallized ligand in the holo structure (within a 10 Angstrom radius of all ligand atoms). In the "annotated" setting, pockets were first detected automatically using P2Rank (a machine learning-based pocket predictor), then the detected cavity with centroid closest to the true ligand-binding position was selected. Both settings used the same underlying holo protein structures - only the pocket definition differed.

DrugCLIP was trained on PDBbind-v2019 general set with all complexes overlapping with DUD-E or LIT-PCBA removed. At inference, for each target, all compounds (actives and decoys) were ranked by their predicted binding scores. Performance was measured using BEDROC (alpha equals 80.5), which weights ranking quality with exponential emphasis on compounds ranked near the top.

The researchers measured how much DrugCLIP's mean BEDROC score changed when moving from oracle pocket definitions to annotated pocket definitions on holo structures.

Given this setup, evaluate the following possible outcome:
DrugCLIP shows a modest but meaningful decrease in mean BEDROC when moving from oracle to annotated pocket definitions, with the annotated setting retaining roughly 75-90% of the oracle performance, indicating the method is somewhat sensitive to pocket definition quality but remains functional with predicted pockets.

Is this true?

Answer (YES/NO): NO